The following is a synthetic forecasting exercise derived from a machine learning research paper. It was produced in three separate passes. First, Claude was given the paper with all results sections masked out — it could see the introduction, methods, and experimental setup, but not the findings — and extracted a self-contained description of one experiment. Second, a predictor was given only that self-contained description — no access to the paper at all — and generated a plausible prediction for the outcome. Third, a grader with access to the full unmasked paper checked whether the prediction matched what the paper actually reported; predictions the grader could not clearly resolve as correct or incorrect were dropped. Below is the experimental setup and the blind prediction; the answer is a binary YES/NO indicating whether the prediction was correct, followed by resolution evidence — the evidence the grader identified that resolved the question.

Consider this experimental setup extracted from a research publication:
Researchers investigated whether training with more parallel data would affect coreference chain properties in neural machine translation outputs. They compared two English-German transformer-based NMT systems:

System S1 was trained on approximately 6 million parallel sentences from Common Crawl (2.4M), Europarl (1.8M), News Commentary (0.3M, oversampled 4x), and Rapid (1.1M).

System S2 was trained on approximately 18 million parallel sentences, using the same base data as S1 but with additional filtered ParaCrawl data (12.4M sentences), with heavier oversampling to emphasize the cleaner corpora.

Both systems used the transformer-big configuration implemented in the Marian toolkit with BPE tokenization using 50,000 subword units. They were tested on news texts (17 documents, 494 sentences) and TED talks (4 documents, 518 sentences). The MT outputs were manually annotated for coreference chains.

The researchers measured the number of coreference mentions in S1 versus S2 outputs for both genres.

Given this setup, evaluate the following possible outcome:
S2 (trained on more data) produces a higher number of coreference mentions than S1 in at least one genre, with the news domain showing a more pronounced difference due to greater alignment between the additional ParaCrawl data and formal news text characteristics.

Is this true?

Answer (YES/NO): NO